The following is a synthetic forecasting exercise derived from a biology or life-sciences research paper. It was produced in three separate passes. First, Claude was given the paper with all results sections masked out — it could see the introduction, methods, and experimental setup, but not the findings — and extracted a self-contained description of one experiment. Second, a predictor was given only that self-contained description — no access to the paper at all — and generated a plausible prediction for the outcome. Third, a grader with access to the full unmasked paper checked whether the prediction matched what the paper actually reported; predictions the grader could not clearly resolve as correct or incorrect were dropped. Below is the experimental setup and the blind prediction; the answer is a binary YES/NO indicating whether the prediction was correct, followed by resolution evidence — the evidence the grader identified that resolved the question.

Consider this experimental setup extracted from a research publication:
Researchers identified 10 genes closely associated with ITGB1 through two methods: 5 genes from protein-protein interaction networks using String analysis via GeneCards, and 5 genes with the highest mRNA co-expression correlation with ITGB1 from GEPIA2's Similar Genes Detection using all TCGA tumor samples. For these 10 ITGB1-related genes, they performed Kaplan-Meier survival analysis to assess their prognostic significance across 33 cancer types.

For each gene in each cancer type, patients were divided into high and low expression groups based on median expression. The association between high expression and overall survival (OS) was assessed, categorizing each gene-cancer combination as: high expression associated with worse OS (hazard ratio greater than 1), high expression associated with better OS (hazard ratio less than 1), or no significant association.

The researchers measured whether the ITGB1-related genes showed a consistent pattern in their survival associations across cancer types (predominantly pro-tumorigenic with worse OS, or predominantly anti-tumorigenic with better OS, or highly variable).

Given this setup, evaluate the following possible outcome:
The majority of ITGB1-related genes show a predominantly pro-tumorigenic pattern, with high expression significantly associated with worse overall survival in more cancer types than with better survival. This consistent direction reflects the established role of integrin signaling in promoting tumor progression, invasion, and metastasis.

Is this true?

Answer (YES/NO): YES